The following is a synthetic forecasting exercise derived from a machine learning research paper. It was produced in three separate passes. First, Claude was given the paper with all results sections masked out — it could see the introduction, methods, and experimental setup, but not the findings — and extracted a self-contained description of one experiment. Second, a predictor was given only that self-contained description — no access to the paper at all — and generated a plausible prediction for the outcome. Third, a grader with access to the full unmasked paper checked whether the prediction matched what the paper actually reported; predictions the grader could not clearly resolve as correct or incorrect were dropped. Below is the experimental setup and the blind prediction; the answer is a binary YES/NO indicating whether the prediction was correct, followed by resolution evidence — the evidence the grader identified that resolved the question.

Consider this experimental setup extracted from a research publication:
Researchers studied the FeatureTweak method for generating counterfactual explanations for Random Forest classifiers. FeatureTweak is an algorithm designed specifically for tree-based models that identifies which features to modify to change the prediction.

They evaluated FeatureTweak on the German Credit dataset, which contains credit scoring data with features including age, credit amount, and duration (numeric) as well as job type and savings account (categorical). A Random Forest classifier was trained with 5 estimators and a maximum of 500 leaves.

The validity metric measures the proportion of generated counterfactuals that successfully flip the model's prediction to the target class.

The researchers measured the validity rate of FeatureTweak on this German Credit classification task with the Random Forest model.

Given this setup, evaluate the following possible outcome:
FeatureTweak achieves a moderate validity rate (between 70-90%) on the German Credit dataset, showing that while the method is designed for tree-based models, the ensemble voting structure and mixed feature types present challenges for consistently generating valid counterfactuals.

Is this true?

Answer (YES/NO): NO